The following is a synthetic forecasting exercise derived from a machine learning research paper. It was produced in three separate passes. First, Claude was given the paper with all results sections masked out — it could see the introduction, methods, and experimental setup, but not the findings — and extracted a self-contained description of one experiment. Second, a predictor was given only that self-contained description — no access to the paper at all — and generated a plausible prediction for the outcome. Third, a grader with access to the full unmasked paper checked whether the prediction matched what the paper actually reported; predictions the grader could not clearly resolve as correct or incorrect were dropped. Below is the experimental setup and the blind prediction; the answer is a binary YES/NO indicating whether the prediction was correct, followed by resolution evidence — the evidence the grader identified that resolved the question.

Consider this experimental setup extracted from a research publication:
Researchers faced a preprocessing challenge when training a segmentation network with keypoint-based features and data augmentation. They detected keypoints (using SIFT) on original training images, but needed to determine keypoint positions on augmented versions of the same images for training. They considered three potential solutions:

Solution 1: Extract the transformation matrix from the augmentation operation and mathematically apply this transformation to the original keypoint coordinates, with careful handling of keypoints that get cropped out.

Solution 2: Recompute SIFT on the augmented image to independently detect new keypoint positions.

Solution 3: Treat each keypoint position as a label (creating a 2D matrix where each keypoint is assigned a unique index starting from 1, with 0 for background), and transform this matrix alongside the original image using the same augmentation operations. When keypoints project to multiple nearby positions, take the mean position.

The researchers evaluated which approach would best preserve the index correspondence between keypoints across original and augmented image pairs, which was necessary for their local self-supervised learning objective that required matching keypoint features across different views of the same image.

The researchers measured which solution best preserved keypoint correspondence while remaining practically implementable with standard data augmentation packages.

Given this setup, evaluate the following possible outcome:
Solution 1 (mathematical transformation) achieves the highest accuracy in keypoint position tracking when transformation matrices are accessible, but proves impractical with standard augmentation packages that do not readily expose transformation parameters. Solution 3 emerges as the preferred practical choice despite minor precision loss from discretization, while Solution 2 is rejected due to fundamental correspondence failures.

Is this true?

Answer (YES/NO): NO